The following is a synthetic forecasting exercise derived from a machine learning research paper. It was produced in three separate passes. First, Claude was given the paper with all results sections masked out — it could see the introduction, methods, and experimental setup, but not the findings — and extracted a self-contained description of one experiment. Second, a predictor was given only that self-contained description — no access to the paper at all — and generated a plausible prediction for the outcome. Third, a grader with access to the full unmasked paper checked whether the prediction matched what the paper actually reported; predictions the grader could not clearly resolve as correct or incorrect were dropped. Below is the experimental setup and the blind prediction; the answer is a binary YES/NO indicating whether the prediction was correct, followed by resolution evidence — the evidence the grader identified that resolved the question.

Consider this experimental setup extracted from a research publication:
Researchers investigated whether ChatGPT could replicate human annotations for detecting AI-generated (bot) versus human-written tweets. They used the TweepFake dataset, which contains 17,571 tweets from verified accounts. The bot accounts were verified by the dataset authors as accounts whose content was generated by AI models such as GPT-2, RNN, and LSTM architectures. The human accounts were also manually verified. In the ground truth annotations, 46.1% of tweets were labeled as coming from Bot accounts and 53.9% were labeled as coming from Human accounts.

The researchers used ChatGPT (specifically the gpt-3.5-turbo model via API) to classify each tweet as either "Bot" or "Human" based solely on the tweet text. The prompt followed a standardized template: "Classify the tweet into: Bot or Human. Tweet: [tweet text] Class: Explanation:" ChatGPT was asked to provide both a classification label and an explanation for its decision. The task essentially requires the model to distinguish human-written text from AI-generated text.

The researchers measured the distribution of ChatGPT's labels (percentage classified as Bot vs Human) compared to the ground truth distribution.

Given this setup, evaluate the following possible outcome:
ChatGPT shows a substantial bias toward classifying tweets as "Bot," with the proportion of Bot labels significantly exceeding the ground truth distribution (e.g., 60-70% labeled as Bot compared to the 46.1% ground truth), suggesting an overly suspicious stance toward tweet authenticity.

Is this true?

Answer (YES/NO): NO